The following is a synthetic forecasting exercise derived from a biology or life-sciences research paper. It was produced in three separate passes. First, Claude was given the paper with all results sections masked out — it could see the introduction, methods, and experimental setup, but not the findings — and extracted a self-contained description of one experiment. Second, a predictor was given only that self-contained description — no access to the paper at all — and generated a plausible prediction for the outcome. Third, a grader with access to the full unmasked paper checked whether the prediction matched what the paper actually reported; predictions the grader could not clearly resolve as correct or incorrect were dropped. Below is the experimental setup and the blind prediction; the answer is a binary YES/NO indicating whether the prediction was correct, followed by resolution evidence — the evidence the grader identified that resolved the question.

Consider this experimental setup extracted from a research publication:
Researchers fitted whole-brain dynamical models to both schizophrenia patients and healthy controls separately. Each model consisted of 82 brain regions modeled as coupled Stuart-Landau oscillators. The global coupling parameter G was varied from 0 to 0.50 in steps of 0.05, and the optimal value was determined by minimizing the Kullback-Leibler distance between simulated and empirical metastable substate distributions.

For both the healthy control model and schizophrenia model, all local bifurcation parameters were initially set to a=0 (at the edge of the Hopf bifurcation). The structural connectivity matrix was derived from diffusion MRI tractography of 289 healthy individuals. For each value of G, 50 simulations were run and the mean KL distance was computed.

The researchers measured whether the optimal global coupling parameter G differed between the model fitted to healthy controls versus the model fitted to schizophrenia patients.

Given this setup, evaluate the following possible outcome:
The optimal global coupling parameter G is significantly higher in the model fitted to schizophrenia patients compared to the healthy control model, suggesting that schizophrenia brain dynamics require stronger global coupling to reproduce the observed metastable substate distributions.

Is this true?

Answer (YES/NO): NO